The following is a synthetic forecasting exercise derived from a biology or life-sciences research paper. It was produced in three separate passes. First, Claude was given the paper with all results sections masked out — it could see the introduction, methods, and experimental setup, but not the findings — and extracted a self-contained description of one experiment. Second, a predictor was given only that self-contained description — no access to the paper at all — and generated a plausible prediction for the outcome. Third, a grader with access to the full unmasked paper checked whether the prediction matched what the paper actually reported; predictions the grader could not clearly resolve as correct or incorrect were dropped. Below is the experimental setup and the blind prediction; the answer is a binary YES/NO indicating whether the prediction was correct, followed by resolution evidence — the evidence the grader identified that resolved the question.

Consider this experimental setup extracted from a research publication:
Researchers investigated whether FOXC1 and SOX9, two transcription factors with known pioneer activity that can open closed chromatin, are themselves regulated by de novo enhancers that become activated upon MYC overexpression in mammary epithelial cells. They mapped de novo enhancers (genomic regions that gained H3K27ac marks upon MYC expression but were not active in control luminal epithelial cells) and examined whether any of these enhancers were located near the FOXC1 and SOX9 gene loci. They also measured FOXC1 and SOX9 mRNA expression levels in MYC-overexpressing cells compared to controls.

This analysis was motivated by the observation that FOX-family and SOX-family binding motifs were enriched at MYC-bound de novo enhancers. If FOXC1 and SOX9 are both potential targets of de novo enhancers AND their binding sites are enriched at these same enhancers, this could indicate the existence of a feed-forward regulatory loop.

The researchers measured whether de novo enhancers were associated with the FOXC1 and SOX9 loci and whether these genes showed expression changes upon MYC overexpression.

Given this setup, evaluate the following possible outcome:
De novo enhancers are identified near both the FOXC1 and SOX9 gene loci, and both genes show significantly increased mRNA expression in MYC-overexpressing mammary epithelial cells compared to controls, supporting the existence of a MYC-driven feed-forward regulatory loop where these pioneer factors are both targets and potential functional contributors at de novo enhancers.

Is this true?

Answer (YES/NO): YES